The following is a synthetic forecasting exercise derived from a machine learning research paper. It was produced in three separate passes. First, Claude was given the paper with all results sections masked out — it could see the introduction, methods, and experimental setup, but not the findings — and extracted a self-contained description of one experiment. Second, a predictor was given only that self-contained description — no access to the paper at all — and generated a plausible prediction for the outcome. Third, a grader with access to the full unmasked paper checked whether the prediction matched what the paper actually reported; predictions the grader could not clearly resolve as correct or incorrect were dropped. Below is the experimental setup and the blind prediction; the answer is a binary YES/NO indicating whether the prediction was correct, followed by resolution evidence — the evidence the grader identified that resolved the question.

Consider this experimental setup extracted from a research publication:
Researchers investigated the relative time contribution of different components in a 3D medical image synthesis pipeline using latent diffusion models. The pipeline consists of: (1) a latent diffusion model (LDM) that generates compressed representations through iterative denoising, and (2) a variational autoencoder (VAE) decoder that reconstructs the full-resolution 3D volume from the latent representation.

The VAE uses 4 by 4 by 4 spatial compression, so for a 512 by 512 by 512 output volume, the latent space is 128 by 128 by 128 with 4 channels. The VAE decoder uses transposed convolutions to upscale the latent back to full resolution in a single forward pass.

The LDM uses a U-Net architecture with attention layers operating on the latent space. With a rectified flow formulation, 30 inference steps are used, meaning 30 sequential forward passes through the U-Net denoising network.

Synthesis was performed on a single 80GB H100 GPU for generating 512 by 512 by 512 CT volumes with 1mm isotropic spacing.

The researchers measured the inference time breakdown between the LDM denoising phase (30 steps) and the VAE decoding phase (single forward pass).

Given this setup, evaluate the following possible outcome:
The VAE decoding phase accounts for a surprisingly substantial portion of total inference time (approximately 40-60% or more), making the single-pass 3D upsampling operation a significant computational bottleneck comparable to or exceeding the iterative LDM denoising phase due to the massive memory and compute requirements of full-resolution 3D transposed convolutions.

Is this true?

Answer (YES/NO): YES